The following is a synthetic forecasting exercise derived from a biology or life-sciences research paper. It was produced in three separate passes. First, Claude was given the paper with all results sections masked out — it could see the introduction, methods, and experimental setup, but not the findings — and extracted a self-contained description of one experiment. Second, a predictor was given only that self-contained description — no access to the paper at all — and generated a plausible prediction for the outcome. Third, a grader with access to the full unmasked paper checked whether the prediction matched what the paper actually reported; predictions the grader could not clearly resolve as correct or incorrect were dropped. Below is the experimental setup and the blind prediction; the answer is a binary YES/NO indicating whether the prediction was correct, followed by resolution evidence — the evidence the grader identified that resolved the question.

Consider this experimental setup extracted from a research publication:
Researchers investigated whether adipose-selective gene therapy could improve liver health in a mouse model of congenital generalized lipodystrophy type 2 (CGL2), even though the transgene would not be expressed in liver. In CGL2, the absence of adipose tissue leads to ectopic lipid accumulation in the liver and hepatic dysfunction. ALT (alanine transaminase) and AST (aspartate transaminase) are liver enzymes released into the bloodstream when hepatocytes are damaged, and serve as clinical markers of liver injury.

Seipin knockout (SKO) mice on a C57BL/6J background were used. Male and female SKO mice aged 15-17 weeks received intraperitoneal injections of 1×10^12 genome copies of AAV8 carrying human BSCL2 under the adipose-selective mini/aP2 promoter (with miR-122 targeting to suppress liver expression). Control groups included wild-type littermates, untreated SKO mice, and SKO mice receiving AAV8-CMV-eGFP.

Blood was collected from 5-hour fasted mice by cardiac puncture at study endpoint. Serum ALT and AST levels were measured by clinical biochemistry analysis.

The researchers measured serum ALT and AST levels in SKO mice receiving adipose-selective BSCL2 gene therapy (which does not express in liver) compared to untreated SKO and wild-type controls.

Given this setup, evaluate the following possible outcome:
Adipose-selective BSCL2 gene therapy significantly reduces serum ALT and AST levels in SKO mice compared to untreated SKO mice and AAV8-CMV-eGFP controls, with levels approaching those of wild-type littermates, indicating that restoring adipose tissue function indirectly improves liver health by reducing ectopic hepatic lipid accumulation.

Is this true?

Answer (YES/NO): NO